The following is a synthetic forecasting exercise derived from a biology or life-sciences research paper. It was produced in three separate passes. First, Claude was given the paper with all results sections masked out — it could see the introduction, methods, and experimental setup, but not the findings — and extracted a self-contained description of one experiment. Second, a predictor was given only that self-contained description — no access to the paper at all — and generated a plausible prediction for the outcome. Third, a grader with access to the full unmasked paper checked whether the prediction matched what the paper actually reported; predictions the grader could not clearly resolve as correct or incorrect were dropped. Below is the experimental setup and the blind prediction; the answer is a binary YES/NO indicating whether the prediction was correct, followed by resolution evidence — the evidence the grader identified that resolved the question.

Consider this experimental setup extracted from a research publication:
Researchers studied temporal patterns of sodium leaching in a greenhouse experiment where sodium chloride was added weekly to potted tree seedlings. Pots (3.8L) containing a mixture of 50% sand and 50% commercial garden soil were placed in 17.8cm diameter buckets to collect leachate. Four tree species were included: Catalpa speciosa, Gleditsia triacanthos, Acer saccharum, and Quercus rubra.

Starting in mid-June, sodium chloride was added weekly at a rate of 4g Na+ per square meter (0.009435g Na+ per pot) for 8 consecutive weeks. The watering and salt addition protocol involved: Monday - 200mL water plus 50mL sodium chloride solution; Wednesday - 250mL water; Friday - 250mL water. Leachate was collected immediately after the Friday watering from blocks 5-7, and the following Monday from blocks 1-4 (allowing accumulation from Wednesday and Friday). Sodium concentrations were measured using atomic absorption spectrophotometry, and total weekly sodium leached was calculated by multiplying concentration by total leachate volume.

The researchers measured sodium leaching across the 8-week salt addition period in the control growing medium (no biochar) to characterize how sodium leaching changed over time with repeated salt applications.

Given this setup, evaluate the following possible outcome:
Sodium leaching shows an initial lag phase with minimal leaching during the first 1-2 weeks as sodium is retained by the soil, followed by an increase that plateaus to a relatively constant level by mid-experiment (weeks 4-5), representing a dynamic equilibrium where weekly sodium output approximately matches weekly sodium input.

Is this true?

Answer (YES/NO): NO